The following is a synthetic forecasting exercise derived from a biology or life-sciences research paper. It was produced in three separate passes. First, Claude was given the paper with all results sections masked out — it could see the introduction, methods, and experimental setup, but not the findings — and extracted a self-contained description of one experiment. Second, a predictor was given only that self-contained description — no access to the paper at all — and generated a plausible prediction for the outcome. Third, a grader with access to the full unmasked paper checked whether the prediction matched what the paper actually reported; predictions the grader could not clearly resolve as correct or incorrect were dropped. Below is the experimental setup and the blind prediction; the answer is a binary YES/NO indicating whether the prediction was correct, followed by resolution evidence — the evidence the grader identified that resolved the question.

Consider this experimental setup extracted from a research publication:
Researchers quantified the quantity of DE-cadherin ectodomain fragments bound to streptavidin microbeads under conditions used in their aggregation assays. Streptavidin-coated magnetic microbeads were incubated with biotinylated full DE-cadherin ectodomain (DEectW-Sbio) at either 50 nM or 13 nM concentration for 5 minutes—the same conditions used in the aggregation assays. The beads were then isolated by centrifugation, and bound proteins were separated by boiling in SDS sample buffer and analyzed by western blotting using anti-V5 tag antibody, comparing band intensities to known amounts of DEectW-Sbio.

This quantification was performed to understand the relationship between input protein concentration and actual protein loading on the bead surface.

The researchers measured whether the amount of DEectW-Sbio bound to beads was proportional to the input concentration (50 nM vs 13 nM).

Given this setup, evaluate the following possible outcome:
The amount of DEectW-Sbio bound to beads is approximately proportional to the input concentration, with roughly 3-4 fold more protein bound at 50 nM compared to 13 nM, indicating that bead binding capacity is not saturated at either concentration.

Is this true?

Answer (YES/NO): YES